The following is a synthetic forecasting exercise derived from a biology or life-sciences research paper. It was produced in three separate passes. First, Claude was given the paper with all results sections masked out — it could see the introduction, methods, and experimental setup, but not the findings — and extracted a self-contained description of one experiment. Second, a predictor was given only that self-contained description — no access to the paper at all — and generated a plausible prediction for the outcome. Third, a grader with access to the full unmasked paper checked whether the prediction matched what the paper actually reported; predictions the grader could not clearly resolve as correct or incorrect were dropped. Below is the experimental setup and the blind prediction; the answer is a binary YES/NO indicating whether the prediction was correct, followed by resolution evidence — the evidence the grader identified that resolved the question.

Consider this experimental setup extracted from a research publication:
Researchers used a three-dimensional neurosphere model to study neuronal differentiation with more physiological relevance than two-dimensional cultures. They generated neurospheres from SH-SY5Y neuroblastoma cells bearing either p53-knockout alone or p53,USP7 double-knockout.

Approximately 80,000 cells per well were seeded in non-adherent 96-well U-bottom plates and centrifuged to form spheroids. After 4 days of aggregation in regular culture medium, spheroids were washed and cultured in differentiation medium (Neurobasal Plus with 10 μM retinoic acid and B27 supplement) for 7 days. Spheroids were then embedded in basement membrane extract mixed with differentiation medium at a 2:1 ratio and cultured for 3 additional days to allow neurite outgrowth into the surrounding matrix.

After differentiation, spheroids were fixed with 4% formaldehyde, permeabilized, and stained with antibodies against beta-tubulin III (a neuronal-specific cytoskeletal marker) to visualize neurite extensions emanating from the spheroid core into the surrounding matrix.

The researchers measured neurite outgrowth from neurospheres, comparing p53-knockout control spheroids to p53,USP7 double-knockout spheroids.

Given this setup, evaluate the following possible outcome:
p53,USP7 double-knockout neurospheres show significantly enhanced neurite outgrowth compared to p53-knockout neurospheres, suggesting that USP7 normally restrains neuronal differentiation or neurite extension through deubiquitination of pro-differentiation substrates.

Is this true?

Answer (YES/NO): NO